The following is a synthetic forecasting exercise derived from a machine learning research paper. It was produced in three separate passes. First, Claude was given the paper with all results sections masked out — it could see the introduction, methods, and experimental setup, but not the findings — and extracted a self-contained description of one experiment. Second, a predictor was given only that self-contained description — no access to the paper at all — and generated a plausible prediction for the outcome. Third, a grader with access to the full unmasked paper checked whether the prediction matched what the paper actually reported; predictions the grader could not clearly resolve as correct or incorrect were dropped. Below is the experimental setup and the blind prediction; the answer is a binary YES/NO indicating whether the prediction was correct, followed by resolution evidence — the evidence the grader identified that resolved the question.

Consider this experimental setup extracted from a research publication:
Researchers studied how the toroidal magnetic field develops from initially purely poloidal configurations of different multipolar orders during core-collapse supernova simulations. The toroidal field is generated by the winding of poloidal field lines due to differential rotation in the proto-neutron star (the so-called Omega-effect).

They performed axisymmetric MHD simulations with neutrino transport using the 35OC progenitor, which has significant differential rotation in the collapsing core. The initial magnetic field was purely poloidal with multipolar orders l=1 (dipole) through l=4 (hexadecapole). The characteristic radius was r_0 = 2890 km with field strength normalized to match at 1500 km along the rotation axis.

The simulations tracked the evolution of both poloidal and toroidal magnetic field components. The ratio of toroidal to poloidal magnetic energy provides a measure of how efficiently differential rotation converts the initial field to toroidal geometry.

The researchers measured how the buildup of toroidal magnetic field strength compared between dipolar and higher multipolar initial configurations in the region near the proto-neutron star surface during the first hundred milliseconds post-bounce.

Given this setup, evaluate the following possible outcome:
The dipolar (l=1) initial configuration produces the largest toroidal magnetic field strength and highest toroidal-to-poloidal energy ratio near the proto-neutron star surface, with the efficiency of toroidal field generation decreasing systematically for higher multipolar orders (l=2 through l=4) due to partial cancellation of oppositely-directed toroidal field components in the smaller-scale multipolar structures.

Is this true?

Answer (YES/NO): NO